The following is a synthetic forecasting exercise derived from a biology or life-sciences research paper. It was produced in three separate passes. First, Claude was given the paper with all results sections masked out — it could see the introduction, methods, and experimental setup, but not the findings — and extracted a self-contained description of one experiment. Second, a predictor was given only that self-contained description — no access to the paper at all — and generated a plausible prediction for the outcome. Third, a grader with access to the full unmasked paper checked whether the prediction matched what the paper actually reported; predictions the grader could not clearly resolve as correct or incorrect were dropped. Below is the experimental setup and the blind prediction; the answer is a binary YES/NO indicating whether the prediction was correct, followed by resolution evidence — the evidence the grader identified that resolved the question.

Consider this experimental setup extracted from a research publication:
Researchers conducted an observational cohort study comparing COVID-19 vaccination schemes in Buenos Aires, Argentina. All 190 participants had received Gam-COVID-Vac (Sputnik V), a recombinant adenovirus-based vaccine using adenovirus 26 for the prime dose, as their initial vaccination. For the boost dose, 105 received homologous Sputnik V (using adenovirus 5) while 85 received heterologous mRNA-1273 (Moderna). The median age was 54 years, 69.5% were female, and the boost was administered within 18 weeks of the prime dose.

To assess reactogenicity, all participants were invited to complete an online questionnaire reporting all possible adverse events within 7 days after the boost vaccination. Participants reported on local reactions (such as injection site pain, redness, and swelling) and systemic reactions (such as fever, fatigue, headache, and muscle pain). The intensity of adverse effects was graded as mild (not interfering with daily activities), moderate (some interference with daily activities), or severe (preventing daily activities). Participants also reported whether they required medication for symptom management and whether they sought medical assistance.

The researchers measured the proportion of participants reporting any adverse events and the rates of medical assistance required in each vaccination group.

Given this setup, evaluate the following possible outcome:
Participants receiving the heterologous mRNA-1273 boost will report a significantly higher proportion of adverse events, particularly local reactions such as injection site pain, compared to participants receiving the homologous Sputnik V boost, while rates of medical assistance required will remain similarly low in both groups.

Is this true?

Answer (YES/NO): NO